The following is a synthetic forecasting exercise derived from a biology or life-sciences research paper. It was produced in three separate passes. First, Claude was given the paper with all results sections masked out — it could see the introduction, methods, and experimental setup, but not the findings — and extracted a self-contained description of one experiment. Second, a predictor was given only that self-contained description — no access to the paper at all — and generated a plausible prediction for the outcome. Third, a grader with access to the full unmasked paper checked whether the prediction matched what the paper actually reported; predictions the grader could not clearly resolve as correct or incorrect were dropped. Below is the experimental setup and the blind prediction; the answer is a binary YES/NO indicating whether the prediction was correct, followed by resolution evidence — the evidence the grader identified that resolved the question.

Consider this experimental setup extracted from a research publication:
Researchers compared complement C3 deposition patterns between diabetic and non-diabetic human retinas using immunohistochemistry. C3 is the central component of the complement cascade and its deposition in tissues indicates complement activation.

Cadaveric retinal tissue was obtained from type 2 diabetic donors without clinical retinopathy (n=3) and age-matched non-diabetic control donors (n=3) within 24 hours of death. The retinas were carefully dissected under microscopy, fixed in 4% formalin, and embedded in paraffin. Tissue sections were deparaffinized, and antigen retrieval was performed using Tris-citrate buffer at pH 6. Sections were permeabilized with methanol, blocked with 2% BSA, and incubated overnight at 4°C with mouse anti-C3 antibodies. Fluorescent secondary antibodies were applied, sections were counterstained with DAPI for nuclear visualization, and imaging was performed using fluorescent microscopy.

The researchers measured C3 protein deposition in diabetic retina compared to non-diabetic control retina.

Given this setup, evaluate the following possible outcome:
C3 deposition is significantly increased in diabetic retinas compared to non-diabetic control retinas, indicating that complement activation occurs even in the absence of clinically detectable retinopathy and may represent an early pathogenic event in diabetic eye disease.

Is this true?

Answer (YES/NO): YES